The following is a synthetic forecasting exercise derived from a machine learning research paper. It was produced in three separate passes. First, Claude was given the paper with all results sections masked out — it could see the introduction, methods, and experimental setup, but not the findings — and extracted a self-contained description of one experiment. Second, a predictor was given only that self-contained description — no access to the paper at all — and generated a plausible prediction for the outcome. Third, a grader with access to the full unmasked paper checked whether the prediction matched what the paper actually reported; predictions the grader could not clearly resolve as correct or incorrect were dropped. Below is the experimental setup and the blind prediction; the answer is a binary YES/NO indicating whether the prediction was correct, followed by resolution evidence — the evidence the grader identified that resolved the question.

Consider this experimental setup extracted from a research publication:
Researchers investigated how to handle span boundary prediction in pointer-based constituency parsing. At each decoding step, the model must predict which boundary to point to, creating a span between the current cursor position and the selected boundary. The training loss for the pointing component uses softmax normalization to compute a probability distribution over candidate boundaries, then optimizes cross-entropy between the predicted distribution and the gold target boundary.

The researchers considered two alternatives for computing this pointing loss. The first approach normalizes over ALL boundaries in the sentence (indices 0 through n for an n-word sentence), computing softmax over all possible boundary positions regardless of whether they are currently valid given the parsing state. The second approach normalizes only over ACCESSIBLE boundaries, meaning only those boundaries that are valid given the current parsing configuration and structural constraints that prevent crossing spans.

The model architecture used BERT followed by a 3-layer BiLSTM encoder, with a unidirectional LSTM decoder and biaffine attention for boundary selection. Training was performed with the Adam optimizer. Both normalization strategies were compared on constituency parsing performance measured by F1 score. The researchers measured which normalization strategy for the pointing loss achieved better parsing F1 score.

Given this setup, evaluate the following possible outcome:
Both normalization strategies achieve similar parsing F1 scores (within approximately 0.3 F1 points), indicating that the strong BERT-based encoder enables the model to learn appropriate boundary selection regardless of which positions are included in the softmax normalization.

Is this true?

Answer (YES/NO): NO